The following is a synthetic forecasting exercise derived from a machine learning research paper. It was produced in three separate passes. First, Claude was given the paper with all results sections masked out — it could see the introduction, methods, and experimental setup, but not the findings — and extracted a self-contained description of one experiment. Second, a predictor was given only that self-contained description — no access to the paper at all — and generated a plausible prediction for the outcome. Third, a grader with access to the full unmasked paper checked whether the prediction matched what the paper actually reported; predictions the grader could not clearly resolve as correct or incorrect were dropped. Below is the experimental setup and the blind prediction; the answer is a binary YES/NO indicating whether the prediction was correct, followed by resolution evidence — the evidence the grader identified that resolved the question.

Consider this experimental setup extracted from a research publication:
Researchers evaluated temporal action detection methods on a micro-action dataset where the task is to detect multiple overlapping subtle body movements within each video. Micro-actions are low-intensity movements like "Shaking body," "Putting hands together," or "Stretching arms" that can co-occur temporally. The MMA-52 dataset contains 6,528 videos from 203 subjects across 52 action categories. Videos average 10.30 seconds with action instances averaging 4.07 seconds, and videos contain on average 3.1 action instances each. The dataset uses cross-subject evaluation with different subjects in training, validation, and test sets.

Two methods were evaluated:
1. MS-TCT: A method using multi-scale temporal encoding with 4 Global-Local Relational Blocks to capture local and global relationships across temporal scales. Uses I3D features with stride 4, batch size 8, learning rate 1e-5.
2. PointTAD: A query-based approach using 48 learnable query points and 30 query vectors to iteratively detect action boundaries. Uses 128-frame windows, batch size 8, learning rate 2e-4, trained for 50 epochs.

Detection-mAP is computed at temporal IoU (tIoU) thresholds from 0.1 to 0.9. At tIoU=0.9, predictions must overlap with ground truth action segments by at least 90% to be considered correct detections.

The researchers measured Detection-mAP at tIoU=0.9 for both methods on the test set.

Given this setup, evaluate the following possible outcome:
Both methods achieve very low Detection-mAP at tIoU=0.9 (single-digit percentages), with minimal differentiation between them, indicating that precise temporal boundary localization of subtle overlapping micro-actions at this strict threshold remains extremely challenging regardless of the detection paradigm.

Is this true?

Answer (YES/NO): YES